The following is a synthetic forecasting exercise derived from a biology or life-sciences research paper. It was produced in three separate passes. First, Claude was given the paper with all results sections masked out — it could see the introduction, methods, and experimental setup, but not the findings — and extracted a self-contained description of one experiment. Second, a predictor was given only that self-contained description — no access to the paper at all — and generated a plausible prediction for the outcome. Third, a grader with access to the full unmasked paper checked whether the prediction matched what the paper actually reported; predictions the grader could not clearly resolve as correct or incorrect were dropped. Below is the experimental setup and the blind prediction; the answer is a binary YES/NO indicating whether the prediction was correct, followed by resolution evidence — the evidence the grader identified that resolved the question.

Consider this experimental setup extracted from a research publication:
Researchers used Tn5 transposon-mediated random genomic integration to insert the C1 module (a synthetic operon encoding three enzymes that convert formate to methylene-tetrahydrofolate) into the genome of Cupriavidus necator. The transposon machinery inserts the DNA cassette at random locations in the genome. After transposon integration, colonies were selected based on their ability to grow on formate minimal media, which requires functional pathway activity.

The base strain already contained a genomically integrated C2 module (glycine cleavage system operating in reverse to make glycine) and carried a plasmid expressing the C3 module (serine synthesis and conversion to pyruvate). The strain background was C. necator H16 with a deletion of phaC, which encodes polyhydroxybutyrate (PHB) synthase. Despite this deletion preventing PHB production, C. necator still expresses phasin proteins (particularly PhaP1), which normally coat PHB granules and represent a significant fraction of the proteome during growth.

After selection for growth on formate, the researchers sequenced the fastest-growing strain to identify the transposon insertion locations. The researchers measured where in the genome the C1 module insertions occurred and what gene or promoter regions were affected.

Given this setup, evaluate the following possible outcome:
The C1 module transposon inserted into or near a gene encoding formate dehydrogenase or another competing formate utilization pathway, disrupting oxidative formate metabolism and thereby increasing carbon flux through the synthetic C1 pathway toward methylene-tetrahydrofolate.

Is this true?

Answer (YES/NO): NO